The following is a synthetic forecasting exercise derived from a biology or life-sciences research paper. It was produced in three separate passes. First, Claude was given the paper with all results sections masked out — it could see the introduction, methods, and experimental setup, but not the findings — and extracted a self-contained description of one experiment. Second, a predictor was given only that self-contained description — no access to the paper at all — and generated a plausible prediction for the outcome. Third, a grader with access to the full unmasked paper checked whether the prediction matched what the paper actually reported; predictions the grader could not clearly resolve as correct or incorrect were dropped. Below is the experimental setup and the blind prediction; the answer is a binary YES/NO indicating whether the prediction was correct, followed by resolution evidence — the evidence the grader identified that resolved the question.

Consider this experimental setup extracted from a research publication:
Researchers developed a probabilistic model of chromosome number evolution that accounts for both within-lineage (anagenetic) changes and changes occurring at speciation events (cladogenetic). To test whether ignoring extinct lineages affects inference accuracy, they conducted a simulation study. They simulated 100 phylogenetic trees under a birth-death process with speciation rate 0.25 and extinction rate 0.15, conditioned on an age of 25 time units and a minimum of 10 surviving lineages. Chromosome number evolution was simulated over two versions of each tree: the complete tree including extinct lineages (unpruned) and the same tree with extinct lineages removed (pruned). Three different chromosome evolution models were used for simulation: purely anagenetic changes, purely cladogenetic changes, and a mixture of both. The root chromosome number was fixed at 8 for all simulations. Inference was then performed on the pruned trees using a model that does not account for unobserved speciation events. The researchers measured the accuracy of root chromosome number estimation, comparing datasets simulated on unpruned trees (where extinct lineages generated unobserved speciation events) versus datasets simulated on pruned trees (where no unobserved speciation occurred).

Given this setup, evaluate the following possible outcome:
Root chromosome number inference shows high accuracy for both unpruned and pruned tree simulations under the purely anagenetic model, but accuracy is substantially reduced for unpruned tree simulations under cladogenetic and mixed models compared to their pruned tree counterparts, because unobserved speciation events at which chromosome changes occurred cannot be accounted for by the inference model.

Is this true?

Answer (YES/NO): NO